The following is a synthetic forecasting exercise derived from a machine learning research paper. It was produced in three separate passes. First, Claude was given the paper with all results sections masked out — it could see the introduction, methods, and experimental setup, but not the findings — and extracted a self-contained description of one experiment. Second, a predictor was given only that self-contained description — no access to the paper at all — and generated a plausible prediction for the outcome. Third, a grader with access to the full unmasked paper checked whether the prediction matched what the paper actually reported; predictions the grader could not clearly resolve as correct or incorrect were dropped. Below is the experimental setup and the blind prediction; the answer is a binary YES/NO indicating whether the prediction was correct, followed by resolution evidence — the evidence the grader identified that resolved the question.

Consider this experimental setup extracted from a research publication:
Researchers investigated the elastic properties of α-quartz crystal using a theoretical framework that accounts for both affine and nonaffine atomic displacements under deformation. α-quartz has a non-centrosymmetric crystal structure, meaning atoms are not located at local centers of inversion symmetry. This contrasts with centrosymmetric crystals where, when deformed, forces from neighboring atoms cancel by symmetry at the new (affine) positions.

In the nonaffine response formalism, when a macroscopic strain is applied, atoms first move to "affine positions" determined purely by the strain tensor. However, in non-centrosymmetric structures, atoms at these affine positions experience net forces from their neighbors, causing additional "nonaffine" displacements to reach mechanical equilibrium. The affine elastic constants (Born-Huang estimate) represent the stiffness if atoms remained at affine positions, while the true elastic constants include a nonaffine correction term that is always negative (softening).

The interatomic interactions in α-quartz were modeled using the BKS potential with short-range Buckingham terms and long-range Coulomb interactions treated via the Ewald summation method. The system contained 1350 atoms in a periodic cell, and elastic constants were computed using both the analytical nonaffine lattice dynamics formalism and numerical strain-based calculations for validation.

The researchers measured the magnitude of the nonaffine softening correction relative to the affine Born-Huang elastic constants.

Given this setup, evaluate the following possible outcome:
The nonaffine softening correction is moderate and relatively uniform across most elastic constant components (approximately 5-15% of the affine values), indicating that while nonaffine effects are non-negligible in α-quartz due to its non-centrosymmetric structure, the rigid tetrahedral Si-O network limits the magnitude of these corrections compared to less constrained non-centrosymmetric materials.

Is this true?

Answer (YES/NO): NO